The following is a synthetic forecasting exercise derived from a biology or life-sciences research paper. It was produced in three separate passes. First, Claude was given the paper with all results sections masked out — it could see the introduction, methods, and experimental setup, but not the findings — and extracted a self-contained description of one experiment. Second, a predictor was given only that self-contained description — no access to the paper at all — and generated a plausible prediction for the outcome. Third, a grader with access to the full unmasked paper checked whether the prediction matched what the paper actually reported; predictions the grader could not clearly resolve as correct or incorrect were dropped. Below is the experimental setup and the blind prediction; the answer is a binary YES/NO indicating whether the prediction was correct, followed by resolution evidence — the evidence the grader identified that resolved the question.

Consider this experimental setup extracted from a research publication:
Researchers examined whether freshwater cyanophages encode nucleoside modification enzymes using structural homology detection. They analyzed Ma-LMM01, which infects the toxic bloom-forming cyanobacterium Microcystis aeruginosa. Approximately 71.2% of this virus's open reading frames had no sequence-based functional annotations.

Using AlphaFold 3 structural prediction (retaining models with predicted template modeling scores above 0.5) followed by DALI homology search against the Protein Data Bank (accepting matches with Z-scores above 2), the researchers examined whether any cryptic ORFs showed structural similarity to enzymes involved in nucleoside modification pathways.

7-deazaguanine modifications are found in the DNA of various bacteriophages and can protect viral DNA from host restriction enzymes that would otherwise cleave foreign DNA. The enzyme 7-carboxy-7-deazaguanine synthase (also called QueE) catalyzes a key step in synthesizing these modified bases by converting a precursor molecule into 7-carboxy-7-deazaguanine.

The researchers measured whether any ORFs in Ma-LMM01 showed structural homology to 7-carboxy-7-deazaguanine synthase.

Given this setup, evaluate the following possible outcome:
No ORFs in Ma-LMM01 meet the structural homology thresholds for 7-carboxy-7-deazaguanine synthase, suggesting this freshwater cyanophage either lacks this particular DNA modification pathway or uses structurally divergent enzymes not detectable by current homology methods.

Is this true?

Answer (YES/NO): NO